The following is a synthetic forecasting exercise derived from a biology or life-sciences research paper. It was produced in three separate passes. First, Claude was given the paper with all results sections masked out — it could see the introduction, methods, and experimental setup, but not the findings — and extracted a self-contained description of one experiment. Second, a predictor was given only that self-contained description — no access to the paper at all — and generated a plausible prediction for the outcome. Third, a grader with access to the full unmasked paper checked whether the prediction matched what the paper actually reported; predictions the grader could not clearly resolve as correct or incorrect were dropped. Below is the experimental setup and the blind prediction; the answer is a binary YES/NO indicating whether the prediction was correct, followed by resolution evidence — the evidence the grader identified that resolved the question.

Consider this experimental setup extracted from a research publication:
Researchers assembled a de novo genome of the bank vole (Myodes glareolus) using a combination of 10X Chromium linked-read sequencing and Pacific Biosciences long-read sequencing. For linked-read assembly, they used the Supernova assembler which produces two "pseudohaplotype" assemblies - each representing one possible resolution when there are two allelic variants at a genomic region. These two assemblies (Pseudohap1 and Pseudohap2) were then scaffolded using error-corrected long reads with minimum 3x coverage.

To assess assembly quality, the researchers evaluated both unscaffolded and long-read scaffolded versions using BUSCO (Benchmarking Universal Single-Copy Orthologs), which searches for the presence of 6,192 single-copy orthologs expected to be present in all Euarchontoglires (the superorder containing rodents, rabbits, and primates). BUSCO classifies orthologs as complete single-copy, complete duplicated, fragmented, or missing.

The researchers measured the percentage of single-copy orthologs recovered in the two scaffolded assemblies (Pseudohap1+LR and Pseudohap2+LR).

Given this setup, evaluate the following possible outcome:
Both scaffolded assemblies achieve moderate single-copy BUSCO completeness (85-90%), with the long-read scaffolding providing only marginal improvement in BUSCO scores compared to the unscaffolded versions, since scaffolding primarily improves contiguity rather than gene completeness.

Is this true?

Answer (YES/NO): NO